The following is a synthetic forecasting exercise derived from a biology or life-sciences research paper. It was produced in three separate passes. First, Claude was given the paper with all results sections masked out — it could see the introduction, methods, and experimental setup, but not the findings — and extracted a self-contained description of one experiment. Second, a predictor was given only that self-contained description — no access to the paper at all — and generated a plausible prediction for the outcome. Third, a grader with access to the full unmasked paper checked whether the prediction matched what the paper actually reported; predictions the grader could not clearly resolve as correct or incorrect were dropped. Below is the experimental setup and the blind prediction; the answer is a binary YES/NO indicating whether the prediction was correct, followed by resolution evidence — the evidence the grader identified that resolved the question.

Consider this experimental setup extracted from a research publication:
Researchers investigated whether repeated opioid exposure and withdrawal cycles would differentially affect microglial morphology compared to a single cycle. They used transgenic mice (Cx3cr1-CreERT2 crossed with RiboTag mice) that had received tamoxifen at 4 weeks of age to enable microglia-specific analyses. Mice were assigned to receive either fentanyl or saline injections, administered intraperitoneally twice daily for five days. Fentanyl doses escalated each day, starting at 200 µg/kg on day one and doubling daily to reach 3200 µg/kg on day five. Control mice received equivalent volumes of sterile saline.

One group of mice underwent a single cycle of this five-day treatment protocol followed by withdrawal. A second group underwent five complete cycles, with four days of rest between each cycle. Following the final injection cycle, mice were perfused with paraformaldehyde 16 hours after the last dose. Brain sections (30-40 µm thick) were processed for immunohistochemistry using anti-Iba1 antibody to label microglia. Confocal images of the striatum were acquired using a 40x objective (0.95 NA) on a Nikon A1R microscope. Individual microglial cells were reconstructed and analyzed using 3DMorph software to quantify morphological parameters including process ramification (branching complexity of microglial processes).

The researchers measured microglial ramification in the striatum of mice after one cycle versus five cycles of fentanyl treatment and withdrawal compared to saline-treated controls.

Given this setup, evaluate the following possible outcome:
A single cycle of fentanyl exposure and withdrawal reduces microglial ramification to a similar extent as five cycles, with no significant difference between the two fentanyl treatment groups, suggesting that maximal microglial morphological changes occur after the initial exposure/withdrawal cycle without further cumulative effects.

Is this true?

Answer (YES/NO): NO